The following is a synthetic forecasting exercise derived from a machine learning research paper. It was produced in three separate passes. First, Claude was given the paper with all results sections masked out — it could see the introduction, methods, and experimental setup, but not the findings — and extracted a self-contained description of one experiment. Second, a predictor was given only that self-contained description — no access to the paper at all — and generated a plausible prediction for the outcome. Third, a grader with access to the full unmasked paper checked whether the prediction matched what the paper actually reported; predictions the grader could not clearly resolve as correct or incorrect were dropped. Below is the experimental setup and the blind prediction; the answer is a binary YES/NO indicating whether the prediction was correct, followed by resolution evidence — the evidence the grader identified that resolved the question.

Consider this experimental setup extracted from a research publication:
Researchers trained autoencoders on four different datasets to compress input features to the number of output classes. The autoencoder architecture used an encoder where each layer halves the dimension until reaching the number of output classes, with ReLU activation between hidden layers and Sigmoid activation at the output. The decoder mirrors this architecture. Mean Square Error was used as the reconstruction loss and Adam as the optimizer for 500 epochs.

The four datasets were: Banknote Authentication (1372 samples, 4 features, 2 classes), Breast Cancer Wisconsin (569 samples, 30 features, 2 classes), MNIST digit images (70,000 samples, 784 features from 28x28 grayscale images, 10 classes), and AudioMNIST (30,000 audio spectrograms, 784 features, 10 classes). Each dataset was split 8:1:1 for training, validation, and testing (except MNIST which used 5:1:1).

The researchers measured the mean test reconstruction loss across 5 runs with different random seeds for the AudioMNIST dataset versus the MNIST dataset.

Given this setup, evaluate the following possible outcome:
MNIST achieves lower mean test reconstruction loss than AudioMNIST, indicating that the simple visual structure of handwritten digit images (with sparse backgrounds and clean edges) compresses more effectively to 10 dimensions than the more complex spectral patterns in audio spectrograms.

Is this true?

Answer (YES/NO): NO